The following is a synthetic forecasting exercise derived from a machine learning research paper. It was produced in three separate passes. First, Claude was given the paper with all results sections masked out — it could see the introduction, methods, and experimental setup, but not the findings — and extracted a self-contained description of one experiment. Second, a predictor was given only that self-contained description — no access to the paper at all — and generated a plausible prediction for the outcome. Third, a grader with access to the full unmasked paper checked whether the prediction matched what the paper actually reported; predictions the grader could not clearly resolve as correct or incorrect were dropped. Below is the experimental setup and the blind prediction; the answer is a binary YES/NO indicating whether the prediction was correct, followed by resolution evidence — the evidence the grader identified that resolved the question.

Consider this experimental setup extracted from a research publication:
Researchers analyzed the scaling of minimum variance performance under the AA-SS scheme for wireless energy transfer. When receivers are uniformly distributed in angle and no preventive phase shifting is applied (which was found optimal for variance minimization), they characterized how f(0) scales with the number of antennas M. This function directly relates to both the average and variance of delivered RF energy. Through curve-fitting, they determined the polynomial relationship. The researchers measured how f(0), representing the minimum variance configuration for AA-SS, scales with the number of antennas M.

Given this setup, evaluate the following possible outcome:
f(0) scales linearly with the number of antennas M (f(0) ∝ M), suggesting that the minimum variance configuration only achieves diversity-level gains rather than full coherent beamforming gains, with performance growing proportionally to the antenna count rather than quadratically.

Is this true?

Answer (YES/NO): YES